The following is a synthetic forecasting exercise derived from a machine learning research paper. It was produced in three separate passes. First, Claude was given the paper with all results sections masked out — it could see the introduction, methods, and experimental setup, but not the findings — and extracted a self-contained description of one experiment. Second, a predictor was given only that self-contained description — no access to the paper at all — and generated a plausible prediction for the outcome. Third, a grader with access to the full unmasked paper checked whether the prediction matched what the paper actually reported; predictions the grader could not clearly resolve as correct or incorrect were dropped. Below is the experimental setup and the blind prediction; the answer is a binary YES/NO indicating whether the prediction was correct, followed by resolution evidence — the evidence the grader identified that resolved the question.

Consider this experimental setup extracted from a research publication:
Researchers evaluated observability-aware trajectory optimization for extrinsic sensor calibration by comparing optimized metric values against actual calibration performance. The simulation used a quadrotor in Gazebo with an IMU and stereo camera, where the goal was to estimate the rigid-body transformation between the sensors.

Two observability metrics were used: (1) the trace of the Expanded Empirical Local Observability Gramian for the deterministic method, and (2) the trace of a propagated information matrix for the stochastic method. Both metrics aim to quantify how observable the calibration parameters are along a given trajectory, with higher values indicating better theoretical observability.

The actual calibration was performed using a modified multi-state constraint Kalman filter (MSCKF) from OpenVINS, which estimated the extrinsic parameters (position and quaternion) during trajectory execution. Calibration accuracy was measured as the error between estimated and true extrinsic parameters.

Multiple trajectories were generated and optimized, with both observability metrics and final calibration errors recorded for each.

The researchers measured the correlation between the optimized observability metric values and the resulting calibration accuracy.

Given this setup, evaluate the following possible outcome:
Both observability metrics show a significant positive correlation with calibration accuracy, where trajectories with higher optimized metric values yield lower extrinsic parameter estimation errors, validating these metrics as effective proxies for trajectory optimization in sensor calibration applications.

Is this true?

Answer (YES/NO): YES